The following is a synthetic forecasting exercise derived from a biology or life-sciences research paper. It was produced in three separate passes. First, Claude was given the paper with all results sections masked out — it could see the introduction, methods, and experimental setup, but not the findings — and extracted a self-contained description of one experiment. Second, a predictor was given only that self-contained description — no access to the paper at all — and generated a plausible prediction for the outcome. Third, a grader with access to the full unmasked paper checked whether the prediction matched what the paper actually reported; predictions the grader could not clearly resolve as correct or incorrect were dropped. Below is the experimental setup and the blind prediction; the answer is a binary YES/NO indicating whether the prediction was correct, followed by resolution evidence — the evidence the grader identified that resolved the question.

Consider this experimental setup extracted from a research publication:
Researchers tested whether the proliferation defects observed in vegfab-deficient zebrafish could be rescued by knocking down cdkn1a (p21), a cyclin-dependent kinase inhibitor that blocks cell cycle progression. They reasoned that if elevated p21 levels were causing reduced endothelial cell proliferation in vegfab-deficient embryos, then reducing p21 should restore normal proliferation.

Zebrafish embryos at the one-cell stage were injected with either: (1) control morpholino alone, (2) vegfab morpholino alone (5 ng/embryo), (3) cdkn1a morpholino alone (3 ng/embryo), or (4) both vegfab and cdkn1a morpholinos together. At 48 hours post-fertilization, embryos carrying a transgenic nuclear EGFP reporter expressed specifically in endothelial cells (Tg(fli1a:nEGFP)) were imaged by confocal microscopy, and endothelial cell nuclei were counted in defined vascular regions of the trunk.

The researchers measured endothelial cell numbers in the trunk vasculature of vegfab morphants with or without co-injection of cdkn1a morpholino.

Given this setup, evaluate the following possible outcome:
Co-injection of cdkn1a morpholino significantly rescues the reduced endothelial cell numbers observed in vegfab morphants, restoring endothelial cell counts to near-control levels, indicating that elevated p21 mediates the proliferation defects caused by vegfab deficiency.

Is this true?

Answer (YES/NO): YES